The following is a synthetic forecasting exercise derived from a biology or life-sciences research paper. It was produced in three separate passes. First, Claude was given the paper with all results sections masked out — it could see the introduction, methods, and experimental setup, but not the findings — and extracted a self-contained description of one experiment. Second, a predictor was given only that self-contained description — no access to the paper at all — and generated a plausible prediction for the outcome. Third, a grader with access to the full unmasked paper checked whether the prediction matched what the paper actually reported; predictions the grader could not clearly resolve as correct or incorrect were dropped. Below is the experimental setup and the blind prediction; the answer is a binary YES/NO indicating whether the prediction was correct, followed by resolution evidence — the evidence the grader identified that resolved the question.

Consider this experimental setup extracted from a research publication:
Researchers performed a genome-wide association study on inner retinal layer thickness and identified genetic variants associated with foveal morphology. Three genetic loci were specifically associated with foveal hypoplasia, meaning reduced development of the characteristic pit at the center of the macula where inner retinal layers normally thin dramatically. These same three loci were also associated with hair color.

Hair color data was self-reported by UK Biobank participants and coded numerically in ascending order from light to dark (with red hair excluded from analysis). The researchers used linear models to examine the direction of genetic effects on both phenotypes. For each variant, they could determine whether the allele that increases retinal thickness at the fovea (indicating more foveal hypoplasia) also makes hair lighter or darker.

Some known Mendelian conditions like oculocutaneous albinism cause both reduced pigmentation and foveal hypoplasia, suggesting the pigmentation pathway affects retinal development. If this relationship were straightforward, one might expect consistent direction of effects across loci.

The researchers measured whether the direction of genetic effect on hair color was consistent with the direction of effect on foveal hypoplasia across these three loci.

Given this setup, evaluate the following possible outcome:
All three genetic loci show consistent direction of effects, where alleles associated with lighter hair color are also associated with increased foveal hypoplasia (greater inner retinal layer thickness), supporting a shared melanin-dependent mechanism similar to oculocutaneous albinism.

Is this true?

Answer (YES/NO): NO